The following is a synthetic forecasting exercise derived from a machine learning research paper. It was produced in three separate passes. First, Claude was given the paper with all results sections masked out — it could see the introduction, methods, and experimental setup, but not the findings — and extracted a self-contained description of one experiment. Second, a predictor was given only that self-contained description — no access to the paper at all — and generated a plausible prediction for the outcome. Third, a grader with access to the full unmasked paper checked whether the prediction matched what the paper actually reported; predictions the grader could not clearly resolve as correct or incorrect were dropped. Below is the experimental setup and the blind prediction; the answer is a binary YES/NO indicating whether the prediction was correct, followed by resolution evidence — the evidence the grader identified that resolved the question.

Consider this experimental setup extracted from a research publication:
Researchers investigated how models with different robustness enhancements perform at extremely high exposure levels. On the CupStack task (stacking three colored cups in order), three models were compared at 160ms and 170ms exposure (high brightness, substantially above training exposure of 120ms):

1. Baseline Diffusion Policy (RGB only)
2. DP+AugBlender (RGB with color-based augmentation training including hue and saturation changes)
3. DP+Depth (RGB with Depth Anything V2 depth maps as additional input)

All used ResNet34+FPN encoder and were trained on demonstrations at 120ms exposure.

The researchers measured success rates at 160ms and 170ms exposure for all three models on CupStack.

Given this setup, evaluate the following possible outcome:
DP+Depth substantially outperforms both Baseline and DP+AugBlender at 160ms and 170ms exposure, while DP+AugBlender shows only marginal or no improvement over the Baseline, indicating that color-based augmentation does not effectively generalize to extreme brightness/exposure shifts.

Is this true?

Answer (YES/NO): NO